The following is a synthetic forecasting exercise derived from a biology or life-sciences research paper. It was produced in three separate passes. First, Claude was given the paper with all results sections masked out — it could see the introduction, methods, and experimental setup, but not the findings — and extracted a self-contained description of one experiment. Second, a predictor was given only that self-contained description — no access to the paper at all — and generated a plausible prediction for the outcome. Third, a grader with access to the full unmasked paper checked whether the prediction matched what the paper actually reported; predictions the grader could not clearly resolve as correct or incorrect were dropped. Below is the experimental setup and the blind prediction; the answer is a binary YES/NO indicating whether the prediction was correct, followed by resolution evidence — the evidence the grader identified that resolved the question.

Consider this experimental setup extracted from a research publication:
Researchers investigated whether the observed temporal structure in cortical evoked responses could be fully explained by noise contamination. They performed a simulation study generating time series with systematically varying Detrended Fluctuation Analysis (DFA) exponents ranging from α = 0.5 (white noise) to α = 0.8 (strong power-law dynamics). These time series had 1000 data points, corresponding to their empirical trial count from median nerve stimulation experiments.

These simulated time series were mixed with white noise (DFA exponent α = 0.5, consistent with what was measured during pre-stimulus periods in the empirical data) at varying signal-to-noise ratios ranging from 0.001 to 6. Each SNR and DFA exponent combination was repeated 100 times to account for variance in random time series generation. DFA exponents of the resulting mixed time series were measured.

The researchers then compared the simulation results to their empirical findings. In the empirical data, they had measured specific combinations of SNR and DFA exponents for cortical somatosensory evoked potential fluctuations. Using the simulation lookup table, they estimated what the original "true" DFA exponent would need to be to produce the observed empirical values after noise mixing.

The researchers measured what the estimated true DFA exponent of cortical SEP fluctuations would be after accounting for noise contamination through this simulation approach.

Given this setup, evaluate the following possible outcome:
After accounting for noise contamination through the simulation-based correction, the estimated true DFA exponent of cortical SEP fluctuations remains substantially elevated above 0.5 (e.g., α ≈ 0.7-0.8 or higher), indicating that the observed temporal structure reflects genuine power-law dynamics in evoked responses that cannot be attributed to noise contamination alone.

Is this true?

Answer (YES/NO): NO